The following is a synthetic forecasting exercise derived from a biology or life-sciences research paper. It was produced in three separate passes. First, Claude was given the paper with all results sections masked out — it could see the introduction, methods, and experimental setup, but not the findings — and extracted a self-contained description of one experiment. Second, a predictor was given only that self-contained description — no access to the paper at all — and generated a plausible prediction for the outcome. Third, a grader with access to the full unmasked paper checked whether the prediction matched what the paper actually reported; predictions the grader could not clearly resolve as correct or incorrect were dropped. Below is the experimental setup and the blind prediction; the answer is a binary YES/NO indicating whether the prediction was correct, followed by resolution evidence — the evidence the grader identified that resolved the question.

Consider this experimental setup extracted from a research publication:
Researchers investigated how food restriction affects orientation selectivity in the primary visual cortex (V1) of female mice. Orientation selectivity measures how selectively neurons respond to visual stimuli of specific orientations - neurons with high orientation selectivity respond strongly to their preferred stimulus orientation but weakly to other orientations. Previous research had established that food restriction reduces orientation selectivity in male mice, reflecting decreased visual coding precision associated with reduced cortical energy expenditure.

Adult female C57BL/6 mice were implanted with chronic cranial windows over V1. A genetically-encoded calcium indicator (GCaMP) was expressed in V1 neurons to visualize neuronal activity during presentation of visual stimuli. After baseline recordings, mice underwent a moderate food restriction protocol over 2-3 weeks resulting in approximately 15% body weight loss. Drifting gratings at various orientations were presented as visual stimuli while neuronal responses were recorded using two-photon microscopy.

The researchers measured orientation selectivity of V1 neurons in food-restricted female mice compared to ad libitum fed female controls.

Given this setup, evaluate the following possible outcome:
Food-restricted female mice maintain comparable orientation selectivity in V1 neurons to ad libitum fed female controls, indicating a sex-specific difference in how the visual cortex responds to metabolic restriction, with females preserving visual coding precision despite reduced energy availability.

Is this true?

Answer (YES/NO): YES